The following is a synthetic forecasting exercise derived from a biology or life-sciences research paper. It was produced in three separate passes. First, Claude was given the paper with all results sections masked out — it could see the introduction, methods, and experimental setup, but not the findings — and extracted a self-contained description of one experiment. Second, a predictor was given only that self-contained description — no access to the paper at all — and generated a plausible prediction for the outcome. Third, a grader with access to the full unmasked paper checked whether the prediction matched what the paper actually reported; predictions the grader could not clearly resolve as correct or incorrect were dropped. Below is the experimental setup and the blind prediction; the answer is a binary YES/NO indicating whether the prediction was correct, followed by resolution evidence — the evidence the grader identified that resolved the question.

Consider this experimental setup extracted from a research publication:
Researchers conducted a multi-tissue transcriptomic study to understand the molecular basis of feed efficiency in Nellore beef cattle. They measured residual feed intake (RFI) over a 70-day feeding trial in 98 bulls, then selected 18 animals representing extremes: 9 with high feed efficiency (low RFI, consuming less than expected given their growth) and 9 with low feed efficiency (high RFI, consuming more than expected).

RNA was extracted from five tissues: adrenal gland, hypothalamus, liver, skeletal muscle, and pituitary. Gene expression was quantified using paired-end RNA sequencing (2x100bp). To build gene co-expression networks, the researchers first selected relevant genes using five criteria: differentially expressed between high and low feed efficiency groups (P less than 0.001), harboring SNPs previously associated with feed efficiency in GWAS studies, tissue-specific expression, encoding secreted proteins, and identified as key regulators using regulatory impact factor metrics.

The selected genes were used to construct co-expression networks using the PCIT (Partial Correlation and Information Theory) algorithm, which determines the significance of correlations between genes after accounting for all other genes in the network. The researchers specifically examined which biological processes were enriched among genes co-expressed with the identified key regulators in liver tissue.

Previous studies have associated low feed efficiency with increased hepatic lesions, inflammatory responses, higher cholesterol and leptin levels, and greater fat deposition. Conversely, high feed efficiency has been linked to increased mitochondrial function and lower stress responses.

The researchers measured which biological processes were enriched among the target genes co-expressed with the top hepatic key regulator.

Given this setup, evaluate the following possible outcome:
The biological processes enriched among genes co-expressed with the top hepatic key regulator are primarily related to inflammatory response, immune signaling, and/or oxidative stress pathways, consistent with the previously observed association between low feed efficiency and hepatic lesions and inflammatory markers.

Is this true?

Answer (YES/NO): YES